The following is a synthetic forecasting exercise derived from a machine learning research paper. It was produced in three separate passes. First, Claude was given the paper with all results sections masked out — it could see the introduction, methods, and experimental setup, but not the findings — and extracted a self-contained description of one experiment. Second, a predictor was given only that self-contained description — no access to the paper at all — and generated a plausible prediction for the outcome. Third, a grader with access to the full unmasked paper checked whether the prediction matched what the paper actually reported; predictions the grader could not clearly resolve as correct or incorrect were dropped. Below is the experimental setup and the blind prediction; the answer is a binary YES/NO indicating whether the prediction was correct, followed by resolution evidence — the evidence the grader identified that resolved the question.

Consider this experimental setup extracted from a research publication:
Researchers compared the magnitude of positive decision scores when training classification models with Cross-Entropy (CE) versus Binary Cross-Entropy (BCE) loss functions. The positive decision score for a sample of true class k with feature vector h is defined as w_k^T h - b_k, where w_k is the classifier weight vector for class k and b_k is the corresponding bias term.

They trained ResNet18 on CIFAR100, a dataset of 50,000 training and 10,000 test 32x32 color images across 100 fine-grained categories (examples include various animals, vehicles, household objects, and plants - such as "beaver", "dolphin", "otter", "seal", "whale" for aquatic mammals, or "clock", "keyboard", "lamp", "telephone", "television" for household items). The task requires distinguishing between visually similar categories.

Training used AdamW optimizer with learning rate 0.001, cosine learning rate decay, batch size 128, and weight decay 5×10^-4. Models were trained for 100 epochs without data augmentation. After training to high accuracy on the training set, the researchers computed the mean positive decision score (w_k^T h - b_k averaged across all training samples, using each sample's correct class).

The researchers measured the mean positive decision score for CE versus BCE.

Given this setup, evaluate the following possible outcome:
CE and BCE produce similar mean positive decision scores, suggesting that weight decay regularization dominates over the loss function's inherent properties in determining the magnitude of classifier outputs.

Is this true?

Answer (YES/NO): NO